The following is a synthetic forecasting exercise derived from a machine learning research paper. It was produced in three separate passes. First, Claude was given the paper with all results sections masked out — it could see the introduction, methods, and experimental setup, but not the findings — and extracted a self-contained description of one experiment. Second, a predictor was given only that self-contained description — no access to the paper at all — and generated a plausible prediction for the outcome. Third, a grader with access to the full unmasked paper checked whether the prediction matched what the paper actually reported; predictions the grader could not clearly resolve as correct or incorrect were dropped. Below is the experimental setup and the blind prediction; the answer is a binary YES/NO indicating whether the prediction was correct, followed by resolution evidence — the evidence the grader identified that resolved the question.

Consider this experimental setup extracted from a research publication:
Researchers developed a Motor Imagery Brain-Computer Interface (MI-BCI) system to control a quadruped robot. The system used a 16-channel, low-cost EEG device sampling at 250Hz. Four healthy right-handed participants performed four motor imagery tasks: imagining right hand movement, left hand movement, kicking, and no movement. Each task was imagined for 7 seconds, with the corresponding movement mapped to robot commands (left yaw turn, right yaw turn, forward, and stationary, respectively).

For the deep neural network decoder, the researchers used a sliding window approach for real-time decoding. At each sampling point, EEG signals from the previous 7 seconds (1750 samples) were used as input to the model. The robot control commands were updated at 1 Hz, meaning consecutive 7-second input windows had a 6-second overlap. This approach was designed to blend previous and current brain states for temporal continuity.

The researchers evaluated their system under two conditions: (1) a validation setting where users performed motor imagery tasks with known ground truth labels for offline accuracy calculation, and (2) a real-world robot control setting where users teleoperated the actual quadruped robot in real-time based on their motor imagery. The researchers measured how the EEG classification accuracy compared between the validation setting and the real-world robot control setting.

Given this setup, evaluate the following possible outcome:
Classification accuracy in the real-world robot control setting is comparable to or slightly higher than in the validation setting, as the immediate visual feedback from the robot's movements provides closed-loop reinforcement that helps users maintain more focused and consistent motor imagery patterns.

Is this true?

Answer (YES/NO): NO